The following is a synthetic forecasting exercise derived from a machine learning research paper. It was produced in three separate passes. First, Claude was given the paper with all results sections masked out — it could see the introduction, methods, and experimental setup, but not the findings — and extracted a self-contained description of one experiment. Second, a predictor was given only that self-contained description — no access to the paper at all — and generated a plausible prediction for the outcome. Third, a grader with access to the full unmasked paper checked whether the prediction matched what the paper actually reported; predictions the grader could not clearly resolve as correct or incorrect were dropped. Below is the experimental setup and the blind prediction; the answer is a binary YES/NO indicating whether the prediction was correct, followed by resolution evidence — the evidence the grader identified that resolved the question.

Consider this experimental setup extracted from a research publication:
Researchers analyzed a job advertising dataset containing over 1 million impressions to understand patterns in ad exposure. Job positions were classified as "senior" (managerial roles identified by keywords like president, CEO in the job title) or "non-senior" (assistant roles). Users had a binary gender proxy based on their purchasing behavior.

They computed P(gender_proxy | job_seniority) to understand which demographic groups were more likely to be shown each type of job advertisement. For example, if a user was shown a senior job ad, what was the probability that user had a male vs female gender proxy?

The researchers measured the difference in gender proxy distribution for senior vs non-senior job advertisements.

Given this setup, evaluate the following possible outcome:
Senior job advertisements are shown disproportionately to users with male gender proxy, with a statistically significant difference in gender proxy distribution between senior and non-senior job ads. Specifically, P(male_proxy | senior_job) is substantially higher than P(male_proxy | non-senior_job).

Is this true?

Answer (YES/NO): NO